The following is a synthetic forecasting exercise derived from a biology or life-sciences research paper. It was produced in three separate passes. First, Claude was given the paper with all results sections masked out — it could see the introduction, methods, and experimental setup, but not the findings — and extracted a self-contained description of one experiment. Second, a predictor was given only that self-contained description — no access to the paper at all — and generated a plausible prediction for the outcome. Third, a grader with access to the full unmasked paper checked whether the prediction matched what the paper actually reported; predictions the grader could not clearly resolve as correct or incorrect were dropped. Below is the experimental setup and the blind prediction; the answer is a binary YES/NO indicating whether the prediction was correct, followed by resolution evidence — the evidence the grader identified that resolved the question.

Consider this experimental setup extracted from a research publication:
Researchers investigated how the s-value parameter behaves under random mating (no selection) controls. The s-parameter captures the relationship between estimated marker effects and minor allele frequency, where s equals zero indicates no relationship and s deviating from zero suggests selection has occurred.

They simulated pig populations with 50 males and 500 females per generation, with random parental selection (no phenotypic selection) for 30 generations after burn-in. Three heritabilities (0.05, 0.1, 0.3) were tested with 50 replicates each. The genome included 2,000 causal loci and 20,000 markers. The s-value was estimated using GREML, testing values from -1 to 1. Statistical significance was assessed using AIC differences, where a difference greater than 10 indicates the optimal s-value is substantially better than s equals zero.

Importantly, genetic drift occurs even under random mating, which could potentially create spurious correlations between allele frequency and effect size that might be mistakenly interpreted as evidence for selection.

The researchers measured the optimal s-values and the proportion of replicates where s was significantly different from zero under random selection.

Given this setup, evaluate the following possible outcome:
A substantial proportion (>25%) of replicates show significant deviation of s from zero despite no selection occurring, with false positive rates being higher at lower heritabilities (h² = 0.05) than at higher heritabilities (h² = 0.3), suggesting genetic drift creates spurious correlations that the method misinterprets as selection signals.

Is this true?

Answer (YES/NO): NO